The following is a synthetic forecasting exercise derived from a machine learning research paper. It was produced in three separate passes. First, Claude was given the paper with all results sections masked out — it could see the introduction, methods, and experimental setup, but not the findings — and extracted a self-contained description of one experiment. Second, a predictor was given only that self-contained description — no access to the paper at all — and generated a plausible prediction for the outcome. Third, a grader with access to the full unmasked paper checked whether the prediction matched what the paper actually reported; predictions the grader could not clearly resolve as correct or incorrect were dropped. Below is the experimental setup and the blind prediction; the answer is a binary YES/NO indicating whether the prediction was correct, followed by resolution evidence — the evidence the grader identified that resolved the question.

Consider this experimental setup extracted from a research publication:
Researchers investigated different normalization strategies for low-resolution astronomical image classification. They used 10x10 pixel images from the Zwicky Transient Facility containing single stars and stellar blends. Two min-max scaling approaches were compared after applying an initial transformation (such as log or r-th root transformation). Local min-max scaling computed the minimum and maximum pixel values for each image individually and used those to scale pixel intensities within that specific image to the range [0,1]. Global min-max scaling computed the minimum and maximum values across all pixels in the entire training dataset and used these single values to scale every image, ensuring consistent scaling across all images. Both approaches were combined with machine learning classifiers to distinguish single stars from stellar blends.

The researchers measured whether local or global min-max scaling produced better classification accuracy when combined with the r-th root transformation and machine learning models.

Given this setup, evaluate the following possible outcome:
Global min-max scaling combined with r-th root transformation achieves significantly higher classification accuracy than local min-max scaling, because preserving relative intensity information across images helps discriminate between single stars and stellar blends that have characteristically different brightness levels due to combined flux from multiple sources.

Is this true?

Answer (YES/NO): NO